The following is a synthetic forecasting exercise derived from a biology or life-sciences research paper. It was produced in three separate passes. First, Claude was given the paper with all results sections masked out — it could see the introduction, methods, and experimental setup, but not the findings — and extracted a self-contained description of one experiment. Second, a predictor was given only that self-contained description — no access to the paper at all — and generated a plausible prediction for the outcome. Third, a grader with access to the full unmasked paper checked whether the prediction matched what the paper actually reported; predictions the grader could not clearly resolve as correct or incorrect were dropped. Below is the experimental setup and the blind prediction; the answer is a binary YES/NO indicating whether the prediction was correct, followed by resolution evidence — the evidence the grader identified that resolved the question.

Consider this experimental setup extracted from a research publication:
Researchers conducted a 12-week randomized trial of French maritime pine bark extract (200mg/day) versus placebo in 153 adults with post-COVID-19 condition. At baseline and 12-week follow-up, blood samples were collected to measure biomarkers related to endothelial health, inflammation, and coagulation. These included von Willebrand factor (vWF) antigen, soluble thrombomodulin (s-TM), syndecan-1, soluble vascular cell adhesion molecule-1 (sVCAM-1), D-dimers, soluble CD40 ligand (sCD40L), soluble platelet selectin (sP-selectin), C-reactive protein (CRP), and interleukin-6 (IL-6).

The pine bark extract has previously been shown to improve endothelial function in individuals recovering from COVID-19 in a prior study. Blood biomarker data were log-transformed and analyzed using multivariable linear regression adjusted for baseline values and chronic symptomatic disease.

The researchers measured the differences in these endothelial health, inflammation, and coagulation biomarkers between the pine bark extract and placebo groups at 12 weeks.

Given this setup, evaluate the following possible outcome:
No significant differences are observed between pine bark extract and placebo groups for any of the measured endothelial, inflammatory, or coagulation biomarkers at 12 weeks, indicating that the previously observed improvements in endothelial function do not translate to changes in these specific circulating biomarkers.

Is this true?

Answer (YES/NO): YES